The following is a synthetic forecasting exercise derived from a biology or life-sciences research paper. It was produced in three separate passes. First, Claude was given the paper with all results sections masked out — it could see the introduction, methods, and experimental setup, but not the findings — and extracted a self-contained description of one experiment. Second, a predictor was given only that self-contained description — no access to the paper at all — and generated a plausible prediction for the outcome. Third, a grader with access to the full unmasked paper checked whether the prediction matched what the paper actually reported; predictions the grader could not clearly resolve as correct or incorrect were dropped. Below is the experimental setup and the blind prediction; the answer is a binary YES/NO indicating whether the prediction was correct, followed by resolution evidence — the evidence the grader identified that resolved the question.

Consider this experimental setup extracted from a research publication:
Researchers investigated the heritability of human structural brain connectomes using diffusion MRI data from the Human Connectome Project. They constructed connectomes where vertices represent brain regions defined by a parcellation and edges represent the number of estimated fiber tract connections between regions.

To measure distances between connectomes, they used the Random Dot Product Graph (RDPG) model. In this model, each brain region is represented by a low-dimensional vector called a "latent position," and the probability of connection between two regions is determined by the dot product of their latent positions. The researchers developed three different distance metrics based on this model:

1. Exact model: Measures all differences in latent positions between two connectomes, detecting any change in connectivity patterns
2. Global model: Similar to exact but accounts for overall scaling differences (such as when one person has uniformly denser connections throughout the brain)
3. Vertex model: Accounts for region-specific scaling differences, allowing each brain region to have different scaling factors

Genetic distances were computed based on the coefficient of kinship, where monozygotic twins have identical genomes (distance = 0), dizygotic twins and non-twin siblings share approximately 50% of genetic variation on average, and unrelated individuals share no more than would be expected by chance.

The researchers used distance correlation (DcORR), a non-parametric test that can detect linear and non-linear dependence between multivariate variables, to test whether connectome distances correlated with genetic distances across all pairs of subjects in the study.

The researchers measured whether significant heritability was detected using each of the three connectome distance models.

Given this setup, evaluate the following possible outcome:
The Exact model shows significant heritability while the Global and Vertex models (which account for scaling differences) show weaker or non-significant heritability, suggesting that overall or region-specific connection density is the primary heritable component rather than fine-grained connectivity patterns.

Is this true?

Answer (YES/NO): NO